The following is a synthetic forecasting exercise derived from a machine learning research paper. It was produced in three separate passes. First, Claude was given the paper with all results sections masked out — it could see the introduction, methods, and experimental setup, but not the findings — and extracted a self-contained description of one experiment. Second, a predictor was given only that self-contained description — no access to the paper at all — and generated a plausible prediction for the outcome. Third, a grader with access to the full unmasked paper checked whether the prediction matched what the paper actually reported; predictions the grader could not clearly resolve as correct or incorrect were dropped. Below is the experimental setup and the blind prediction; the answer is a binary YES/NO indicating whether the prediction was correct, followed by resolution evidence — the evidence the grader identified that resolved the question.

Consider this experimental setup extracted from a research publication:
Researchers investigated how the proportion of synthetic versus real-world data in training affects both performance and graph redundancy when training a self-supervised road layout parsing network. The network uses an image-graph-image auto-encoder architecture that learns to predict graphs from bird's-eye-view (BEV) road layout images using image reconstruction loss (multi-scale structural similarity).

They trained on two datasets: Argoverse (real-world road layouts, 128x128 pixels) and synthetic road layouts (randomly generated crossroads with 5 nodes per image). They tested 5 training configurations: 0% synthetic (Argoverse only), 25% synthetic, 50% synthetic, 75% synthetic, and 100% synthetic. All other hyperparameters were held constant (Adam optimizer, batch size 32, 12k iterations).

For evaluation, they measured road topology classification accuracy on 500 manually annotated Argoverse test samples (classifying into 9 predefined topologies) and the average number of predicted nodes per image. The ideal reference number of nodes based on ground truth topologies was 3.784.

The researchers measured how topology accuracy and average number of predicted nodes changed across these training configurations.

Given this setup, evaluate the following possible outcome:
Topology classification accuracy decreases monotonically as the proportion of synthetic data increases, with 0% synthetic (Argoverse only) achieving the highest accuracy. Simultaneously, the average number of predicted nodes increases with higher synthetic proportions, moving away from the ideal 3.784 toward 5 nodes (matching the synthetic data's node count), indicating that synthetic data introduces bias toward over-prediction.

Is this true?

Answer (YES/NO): NO